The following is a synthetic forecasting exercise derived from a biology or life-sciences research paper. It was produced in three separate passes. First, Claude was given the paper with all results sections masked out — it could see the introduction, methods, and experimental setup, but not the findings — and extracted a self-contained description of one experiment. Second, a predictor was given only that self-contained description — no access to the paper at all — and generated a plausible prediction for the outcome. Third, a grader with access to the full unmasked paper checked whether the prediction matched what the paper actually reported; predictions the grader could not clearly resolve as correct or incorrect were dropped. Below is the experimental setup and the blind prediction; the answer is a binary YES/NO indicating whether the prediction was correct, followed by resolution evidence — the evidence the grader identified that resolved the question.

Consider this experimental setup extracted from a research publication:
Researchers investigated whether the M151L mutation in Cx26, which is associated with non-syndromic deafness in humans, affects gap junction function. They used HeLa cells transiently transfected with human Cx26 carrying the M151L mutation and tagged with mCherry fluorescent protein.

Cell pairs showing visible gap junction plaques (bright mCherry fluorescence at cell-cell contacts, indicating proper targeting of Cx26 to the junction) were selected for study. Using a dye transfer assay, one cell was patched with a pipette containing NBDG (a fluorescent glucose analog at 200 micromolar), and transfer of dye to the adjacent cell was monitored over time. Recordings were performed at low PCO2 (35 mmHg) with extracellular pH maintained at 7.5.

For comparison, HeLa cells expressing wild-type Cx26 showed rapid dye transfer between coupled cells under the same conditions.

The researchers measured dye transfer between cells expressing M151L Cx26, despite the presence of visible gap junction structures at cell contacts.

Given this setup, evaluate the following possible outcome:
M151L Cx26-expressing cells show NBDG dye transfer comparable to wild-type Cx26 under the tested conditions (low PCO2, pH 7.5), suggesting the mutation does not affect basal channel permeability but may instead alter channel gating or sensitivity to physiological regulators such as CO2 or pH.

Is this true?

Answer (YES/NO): NO